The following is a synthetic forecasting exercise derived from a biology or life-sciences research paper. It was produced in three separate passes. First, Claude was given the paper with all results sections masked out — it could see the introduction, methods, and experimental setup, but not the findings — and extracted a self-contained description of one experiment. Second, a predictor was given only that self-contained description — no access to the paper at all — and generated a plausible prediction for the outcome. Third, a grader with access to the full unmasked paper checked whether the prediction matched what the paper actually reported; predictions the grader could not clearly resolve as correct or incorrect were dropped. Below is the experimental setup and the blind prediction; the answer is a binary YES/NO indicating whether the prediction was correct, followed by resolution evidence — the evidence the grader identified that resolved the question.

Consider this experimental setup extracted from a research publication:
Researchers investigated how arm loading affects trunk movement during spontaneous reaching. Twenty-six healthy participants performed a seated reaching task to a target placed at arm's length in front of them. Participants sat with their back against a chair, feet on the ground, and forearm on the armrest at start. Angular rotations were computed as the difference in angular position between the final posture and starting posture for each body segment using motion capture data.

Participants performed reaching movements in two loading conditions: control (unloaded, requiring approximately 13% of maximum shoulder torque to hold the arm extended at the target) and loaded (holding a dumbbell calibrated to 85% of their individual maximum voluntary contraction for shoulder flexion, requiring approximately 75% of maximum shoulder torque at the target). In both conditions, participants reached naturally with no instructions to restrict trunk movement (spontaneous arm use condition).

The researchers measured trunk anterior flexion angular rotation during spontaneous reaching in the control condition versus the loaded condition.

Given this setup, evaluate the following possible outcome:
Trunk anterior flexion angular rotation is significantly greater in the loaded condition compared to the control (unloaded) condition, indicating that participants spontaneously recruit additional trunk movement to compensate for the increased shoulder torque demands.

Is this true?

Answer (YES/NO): YES